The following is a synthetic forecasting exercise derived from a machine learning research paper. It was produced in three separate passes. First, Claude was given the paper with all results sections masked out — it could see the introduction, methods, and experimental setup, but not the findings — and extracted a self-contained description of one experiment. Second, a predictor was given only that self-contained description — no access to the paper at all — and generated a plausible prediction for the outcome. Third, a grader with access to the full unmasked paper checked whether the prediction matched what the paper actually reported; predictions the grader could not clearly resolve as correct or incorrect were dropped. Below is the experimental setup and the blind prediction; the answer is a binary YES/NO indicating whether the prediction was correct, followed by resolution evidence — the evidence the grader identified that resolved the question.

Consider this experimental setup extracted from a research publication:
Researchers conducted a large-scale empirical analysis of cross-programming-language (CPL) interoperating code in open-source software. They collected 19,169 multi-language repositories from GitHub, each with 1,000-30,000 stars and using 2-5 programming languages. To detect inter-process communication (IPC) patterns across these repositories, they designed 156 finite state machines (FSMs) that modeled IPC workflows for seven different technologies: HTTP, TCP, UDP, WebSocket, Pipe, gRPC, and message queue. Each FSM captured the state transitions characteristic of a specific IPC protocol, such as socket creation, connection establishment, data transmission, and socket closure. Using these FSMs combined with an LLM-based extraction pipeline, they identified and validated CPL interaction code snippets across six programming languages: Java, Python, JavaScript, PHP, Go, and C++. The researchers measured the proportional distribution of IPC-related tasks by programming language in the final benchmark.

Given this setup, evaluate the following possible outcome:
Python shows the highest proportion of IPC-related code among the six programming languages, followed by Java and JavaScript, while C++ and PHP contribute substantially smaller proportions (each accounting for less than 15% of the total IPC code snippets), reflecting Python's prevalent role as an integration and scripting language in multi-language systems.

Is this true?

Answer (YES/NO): NO